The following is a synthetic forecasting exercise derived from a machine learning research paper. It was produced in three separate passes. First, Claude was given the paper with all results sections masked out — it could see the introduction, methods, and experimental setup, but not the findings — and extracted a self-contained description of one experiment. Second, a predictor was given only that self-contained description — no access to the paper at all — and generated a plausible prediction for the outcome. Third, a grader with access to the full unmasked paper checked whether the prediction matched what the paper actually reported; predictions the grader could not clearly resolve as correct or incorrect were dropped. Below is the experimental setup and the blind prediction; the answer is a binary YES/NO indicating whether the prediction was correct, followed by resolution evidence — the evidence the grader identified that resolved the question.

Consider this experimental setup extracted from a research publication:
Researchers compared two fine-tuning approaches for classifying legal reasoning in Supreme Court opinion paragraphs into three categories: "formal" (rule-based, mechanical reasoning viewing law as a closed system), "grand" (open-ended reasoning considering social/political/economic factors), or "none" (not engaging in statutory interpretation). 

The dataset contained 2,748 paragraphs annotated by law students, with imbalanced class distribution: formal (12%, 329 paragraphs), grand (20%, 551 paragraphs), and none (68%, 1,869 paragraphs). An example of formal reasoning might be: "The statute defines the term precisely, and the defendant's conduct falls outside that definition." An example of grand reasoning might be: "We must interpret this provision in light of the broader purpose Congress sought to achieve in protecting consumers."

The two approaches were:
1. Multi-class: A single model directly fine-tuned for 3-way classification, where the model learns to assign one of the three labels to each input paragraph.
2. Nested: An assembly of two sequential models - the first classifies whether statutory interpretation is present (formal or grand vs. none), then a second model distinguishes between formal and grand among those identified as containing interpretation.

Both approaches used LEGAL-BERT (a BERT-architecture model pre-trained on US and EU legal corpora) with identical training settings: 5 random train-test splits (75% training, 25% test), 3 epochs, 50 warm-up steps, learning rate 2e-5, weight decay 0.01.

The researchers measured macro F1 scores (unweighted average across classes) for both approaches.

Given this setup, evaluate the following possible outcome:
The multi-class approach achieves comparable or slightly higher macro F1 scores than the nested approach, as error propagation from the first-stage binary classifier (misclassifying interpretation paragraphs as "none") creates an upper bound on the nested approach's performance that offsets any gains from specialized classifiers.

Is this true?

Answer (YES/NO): YES